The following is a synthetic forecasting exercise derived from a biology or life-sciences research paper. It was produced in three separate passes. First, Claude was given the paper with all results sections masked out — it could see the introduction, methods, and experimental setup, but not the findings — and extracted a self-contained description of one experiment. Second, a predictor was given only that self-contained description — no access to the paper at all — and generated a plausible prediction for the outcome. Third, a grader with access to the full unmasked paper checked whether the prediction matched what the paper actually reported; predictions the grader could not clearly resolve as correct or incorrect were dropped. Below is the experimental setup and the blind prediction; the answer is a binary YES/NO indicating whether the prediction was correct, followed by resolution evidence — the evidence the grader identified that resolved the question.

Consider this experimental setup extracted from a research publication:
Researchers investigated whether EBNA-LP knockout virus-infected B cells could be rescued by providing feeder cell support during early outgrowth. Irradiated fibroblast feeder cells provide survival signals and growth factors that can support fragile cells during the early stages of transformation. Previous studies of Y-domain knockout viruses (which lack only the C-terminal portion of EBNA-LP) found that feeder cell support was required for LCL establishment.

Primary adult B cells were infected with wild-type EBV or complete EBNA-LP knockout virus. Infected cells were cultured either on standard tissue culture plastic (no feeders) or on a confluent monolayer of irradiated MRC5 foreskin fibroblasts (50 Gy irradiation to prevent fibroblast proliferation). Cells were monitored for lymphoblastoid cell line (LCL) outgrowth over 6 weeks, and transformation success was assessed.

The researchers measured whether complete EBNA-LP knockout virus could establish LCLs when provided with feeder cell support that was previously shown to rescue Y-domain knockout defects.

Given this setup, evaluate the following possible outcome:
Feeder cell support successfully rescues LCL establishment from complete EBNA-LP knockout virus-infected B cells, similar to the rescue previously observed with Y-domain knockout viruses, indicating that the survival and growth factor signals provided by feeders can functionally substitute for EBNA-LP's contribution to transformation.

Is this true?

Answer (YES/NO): NO